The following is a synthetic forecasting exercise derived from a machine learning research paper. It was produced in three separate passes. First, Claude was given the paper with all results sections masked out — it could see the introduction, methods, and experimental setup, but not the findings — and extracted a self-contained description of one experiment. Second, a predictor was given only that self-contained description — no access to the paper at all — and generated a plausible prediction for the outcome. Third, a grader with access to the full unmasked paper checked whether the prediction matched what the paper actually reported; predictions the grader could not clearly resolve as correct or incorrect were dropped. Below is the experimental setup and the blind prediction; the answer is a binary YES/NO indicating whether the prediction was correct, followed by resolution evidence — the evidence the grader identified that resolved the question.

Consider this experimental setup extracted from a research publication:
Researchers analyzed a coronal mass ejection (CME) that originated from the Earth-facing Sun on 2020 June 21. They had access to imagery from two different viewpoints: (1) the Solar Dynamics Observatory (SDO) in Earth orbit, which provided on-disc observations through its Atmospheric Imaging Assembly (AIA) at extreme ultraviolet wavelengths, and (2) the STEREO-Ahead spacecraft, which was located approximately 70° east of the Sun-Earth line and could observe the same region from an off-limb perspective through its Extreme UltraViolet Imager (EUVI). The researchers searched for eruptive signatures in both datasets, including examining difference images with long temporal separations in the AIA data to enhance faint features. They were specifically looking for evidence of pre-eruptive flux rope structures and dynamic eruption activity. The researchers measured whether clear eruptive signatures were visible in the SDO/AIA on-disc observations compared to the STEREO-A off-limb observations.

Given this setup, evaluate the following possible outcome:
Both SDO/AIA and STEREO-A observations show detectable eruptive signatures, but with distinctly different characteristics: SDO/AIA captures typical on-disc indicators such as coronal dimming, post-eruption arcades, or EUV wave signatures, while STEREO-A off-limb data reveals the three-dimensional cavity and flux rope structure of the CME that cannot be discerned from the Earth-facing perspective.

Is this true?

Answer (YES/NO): NO